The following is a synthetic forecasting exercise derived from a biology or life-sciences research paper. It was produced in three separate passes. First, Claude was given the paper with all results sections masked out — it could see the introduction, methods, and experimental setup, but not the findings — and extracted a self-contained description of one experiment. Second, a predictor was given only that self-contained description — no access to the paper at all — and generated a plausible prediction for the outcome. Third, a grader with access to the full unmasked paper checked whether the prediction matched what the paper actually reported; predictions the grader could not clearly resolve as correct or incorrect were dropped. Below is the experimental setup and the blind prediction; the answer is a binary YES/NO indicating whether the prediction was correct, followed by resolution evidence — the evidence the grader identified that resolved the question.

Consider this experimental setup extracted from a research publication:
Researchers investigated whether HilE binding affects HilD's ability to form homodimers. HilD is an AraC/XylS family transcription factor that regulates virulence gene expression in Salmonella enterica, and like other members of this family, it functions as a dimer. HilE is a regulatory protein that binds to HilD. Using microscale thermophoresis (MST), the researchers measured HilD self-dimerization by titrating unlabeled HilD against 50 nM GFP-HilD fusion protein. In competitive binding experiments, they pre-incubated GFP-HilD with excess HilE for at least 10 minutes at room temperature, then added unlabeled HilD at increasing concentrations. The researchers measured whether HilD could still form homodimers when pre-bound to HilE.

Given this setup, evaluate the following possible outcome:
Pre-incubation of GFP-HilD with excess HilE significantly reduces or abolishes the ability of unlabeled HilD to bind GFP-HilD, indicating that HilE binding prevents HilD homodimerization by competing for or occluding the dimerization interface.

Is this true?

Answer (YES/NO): YES